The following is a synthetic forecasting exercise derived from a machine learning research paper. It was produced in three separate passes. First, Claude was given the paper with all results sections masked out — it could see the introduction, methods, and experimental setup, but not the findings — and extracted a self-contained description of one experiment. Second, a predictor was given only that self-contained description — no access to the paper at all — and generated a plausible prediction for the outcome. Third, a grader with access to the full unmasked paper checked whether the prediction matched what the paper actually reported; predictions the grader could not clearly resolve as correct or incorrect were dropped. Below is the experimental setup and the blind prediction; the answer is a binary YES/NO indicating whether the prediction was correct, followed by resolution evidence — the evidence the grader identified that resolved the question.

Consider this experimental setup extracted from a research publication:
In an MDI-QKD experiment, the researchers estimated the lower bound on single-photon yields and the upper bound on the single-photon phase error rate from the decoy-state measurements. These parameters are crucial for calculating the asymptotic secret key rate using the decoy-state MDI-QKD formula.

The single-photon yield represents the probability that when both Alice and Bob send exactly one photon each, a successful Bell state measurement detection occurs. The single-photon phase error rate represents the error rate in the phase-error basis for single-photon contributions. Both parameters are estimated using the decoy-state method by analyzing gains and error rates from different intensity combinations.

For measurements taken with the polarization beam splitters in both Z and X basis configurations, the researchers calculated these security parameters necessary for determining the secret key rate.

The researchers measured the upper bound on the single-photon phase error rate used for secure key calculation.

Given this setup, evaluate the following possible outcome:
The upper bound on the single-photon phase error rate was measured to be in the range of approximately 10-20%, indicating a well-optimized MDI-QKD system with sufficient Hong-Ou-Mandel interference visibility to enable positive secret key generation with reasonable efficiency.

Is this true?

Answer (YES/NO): YES